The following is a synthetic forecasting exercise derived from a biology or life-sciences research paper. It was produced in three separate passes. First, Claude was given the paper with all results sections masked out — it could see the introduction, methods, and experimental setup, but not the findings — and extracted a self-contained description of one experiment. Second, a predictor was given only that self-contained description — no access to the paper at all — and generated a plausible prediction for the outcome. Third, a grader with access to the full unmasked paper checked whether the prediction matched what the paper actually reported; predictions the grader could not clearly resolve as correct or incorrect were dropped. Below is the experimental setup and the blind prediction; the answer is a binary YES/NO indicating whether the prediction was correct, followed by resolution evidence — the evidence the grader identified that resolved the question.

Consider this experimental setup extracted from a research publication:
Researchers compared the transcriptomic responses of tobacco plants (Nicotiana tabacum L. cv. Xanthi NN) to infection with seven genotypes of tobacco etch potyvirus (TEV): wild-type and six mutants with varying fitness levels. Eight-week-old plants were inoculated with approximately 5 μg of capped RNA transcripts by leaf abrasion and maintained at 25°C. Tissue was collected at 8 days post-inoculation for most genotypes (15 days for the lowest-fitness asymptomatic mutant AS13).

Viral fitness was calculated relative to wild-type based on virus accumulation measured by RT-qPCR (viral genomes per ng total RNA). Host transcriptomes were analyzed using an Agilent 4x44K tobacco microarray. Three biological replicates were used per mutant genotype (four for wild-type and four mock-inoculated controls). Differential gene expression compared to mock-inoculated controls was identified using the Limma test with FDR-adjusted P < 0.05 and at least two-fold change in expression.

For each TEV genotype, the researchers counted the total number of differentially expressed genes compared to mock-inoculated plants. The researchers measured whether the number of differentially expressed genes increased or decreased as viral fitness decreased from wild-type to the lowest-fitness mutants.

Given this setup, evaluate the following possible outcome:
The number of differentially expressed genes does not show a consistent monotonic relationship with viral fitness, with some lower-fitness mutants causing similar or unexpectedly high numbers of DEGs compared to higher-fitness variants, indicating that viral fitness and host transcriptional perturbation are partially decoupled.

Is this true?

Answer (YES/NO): YES